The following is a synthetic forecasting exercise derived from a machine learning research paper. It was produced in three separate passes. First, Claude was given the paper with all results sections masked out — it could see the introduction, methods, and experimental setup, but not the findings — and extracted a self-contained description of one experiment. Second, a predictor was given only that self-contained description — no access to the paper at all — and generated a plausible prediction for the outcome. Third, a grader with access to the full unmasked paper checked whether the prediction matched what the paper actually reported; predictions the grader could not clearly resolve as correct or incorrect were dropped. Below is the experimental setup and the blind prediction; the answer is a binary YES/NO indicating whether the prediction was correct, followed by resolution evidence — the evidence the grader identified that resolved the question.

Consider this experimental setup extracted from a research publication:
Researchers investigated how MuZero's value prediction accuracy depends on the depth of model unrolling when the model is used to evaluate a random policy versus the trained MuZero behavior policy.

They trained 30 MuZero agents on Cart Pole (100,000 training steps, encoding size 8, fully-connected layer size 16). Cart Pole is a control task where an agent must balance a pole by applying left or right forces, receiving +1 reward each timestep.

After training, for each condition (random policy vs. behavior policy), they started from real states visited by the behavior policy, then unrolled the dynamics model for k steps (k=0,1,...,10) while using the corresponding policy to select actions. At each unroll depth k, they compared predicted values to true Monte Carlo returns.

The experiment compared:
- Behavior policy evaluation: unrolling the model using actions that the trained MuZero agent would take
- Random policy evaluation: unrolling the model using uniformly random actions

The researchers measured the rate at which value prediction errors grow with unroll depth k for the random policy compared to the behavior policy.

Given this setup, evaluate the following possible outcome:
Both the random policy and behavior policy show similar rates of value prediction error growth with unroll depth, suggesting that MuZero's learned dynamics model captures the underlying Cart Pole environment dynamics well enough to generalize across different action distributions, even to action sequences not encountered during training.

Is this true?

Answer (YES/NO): NO